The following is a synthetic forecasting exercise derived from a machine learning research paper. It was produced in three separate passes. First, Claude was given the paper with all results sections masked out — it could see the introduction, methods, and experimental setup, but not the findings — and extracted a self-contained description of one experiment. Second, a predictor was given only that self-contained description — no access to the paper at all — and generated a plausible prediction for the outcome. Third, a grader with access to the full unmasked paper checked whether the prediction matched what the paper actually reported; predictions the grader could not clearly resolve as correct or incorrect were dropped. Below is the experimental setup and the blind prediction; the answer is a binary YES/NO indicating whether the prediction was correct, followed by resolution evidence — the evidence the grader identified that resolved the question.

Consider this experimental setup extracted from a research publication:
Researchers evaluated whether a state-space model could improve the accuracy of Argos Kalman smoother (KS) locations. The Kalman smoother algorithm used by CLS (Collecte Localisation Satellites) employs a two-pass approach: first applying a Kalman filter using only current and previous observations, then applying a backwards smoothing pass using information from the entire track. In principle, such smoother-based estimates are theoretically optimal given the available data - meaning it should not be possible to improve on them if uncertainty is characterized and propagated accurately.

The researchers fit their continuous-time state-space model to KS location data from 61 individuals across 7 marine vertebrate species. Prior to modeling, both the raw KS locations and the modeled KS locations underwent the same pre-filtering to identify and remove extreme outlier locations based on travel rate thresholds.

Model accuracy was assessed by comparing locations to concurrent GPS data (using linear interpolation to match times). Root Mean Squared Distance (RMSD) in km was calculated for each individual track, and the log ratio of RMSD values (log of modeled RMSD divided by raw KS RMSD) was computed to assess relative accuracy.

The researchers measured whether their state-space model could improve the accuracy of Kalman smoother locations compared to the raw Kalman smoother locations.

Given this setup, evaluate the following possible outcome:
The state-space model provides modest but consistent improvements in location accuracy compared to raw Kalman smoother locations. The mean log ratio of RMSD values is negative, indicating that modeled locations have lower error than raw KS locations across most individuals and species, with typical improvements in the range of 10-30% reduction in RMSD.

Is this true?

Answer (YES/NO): NO